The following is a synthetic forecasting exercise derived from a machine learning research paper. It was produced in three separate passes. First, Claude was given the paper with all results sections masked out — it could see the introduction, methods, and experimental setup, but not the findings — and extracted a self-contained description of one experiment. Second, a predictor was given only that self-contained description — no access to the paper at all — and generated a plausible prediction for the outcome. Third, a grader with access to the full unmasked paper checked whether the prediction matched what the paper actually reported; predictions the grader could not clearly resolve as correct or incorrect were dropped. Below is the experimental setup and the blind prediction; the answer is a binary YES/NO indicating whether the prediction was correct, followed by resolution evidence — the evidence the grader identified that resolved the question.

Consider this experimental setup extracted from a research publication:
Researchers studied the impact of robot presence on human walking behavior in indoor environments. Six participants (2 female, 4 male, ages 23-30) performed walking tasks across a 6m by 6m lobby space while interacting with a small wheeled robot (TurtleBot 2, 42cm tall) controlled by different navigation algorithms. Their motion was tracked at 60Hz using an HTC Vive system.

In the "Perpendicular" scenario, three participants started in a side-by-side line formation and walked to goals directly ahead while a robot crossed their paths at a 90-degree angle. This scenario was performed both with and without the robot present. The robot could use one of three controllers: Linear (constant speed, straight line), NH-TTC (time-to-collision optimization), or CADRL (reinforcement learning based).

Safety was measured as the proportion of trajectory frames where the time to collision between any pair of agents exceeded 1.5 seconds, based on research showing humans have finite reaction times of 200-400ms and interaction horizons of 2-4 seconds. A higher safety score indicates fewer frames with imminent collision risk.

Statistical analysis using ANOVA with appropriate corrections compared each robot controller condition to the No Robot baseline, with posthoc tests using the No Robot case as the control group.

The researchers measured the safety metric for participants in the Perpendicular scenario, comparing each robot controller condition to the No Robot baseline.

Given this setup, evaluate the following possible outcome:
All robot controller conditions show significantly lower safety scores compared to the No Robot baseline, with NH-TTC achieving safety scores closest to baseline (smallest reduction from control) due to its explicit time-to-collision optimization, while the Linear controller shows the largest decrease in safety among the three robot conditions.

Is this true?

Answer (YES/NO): NO